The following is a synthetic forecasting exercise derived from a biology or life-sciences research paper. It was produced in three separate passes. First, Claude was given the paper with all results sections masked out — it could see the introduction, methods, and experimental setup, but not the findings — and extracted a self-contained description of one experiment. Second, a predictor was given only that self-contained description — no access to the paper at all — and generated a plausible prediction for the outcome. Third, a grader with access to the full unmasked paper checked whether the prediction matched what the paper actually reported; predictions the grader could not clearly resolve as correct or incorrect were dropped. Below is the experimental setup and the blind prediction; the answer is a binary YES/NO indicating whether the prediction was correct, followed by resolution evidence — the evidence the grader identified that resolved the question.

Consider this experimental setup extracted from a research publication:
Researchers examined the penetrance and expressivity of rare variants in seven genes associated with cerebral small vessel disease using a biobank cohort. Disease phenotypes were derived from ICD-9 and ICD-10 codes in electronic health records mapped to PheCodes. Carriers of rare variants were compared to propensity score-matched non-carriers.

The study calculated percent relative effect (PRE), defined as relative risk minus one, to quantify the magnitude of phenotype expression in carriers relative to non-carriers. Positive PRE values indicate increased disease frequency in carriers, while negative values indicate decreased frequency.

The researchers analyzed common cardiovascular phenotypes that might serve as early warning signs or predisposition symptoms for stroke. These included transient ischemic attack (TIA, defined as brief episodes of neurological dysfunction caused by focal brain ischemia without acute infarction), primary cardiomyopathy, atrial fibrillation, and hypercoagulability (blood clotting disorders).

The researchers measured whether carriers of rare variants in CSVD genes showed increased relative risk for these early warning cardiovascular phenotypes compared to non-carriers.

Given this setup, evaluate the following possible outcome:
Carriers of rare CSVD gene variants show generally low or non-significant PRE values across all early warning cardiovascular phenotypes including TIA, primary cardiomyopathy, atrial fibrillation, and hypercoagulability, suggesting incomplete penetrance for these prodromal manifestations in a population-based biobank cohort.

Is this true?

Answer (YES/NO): NO